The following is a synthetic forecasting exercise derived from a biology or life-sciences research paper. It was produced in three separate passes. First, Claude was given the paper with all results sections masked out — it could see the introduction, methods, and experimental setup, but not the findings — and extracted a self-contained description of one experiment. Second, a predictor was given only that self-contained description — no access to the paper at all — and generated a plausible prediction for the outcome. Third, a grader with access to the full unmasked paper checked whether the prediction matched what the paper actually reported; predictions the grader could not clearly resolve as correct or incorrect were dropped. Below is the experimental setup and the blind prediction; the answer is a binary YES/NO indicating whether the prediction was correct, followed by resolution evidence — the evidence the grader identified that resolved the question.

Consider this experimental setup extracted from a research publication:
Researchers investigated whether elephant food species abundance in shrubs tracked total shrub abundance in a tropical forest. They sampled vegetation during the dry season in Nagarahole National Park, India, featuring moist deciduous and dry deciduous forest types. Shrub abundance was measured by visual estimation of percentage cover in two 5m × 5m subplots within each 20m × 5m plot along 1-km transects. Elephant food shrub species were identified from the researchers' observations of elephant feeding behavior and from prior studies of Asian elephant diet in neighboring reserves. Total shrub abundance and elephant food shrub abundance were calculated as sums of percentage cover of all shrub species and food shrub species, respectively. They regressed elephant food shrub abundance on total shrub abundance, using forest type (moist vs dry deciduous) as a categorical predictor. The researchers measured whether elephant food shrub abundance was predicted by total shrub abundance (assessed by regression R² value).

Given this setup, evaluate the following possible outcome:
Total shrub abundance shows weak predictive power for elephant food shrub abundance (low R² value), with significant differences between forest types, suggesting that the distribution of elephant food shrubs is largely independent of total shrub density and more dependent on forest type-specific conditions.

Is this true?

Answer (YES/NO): NO